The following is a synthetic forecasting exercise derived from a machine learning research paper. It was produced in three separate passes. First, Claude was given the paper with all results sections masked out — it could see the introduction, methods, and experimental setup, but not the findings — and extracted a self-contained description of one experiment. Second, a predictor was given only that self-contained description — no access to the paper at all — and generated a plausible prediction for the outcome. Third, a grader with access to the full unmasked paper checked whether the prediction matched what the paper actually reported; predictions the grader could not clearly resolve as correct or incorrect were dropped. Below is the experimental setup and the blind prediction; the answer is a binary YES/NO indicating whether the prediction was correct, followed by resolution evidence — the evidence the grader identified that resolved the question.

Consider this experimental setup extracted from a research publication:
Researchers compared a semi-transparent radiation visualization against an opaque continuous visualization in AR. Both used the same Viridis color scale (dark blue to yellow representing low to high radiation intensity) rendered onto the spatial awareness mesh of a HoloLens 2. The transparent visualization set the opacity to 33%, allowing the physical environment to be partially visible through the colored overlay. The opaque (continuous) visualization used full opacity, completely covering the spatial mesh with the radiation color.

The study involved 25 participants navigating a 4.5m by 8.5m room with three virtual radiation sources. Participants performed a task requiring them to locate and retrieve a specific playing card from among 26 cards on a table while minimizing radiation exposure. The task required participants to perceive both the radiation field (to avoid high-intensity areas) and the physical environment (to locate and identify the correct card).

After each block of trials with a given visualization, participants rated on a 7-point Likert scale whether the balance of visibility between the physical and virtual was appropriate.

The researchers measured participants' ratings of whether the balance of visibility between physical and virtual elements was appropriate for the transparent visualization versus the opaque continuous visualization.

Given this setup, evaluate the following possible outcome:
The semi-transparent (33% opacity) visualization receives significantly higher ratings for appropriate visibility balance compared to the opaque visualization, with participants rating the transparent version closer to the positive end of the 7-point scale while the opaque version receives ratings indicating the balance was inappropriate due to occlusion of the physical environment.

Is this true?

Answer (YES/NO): NO